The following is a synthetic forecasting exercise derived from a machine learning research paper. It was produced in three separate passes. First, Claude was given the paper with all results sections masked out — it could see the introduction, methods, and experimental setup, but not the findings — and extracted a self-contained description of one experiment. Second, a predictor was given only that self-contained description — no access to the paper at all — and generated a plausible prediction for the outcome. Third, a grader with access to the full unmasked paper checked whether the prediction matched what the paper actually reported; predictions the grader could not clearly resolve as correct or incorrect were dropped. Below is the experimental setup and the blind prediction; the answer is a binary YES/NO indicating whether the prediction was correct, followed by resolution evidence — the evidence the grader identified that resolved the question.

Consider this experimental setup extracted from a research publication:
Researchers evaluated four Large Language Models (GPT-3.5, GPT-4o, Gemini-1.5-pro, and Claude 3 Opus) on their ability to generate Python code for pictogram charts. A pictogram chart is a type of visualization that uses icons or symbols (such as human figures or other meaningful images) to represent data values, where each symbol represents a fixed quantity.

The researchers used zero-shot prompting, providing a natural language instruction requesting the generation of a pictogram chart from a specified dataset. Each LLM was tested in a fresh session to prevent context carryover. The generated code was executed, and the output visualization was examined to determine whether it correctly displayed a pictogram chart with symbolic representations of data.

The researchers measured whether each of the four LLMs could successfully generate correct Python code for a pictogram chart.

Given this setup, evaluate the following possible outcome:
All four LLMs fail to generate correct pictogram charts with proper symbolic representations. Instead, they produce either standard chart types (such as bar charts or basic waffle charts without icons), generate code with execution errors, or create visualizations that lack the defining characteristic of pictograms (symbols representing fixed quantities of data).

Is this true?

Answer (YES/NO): YES